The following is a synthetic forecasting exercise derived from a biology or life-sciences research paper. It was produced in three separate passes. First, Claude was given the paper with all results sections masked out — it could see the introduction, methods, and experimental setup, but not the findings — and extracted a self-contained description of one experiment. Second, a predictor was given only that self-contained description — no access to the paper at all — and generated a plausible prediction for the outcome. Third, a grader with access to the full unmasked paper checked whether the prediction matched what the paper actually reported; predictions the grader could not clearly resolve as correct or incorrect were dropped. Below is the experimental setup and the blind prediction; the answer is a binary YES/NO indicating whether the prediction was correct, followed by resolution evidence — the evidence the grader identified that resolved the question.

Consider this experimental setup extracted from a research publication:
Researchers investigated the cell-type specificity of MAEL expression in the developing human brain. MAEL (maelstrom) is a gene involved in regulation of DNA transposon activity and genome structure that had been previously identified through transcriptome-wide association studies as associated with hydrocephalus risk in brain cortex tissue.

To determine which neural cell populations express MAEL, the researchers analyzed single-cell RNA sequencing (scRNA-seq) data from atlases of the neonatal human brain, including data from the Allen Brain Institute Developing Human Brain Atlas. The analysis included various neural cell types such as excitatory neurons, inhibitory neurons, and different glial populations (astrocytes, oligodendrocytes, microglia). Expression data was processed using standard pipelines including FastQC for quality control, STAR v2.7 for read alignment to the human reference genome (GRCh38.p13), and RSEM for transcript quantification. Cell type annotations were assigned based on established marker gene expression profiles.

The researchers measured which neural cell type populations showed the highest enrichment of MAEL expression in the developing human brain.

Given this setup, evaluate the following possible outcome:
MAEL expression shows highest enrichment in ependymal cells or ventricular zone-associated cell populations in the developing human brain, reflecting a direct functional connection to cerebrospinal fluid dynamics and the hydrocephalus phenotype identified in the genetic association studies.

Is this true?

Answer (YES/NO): NO